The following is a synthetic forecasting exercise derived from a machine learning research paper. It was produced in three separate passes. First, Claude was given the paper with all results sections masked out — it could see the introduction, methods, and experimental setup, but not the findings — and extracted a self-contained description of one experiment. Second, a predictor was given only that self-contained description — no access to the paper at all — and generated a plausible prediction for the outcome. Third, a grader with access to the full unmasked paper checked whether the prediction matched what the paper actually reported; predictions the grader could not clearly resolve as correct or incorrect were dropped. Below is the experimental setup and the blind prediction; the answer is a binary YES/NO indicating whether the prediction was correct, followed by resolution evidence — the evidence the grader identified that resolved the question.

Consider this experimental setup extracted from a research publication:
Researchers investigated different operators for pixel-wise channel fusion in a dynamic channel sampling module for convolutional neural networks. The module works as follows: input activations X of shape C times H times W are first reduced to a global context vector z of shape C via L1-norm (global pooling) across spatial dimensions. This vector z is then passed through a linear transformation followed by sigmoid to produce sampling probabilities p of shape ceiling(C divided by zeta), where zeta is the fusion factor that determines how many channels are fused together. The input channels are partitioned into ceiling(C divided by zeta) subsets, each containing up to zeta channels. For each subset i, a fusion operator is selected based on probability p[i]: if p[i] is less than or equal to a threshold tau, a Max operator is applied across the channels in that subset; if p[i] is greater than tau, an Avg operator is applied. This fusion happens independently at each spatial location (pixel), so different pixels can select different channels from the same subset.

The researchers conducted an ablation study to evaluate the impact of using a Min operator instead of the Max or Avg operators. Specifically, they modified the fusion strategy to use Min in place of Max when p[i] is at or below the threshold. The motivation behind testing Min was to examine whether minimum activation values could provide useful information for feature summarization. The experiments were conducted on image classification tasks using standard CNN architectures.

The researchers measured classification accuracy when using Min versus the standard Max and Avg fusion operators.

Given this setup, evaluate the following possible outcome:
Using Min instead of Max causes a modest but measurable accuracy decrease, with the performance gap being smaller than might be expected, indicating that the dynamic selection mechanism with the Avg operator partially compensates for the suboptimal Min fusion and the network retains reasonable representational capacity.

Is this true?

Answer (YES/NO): NO